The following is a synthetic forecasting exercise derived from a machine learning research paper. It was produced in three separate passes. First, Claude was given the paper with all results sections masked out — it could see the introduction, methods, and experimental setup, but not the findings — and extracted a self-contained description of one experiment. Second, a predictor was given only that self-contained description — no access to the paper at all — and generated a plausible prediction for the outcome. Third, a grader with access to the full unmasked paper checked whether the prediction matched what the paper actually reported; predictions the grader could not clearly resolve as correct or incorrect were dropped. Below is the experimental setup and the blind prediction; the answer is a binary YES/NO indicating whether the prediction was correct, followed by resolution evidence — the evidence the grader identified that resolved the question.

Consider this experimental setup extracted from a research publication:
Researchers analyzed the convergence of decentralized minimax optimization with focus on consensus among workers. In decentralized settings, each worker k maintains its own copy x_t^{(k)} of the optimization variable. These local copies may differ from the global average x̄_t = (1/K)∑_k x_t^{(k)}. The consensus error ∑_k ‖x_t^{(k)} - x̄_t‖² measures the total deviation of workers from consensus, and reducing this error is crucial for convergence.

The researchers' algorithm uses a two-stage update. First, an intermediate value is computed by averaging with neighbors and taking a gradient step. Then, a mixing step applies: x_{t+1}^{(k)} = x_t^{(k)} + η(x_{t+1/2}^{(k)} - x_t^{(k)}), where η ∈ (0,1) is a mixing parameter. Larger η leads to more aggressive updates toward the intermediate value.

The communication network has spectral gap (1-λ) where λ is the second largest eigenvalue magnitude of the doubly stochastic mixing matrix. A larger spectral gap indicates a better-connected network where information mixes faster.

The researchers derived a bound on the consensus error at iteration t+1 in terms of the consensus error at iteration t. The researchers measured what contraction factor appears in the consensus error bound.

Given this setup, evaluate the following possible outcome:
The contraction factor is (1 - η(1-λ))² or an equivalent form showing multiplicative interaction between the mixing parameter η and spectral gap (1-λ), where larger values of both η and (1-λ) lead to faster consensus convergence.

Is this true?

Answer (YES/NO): NO